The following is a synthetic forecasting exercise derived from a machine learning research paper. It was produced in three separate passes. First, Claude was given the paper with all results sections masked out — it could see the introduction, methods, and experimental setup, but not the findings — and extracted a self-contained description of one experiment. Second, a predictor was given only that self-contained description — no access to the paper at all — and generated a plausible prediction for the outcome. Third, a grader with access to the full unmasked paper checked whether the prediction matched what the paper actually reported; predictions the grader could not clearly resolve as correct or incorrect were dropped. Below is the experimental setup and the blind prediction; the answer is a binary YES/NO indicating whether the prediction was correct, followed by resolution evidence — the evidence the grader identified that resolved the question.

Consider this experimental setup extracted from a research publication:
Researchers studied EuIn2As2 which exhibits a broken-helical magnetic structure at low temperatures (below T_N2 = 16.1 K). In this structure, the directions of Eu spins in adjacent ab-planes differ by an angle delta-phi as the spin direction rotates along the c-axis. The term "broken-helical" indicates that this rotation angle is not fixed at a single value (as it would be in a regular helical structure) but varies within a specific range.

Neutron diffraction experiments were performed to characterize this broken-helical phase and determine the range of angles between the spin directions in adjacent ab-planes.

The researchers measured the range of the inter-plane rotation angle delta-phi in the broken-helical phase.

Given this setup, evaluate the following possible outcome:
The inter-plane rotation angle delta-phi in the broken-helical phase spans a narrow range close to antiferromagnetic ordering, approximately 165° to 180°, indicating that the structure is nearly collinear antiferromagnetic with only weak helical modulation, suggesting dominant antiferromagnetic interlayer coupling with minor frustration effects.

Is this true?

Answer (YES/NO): NO